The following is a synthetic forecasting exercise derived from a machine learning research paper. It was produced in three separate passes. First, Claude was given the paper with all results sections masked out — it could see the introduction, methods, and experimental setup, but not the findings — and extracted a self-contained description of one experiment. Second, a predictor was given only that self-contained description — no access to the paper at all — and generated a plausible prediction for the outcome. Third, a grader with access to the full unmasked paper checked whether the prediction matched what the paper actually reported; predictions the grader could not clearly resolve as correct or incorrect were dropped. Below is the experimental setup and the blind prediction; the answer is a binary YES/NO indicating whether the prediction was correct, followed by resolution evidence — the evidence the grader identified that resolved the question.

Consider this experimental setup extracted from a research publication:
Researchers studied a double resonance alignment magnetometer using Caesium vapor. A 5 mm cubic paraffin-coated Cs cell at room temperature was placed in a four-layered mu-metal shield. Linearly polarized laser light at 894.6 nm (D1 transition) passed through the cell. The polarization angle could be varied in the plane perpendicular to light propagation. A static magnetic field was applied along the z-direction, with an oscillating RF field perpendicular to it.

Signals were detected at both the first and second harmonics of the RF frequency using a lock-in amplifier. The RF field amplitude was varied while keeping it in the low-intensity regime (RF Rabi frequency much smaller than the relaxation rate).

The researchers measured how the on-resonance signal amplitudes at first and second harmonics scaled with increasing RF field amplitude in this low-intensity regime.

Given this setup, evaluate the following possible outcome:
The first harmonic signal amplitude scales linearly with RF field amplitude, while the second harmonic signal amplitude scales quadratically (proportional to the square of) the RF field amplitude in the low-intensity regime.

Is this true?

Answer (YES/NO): YES